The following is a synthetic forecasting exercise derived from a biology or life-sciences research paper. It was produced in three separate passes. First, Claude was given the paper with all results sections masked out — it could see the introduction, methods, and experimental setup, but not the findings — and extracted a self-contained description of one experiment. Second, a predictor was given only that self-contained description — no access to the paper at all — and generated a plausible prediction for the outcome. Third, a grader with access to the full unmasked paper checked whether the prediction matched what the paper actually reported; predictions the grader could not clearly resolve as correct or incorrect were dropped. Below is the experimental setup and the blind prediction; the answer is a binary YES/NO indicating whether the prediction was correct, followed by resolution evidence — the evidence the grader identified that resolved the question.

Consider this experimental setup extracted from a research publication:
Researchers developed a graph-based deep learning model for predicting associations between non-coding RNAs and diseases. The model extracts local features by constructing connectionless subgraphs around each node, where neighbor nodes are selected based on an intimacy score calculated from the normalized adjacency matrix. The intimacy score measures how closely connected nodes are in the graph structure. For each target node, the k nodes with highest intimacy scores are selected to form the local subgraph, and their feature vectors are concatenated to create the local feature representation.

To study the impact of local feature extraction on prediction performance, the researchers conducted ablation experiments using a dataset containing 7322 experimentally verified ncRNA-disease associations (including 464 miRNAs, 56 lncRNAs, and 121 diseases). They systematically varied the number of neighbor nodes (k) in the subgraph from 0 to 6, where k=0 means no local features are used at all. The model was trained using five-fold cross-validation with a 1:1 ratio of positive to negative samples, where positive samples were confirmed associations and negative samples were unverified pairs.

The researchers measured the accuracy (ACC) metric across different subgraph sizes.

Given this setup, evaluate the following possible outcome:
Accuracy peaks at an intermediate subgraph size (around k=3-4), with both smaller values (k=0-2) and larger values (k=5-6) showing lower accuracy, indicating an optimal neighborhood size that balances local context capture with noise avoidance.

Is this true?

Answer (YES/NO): NO